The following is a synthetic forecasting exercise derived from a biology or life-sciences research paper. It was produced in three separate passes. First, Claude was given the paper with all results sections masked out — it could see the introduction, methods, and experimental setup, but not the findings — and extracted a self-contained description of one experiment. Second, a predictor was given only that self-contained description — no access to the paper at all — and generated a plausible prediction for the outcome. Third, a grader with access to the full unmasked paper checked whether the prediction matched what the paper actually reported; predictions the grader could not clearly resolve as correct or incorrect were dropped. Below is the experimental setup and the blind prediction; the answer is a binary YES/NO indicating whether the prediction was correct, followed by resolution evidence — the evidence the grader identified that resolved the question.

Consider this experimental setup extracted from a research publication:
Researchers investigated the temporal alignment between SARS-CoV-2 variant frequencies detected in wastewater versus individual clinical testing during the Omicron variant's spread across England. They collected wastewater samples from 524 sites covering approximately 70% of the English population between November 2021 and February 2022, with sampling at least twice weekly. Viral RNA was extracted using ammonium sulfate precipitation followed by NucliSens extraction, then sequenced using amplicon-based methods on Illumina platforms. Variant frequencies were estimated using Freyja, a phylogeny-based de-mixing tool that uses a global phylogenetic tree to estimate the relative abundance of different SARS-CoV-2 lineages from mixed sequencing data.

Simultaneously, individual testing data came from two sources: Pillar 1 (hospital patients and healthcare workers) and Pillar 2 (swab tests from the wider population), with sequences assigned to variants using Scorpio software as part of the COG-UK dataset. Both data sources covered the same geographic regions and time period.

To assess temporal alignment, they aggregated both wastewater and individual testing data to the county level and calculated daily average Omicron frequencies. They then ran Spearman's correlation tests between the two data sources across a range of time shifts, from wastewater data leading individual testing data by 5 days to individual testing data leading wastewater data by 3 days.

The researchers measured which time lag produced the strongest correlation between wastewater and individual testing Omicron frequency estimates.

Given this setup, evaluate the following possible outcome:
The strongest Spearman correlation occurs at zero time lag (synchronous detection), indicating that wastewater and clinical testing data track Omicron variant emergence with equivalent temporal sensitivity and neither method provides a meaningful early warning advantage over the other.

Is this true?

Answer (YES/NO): YES